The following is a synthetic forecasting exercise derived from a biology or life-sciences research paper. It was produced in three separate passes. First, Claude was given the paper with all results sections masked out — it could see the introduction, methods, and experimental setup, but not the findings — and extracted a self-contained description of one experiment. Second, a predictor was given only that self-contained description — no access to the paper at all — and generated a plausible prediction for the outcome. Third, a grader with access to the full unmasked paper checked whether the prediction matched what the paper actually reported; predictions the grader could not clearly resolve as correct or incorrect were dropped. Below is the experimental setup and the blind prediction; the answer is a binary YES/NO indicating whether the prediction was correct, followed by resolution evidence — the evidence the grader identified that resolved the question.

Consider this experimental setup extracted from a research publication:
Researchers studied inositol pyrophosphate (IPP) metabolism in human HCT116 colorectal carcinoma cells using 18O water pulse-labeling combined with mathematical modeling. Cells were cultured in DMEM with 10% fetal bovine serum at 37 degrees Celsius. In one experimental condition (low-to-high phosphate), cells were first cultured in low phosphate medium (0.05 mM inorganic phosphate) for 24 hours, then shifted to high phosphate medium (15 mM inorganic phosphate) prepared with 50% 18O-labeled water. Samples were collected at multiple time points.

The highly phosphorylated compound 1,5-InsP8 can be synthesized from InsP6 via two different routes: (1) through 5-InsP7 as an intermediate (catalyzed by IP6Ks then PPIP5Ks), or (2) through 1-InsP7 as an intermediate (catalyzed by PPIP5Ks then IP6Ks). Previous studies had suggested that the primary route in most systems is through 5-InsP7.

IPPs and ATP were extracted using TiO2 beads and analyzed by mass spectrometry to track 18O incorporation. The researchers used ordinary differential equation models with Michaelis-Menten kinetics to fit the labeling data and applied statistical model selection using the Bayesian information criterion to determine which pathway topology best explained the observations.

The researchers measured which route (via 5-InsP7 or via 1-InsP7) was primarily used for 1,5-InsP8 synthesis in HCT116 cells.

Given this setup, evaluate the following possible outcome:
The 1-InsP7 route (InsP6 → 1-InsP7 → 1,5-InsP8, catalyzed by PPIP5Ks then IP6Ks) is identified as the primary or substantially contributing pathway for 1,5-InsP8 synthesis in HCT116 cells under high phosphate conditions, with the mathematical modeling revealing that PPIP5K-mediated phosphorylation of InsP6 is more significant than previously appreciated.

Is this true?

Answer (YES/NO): YES